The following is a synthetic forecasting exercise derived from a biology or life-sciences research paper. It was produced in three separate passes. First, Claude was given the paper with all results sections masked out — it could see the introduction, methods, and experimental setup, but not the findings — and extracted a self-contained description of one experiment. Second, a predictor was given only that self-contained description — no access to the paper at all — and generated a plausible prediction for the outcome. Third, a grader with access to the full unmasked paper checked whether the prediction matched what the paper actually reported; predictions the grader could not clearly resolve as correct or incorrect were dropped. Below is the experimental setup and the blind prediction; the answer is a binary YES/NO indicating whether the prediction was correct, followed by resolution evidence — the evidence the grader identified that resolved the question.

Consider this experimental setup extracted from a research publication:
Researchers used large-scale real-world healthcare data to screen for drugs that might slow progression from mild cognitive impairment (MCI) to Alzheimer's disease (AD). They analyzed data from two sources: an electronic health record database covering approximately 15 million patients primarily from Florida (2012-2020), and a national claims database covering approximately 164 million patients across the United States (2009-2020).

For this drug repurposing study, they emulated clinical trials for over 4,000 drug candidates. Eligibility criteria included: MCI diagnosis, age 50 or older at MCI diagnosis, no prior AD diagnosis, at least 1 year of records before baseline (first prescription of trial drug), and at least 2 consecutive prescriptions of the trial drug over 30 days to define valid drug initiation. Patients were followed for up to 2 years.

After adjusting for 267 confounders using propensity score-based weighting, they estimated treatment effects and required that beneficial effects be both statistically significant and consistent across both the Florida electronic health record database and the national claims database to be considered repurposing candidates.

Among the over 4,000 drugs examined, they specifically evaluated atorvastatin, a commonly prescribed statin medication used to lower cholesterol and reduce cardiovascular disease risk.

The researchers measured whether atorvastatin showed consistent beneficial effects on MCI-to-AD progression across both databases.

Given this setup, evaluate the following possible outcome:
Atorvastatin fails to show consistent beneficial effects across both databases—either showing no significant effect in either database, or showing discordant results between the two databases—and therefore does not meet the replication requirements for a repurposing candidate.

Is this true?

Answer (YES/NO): NO